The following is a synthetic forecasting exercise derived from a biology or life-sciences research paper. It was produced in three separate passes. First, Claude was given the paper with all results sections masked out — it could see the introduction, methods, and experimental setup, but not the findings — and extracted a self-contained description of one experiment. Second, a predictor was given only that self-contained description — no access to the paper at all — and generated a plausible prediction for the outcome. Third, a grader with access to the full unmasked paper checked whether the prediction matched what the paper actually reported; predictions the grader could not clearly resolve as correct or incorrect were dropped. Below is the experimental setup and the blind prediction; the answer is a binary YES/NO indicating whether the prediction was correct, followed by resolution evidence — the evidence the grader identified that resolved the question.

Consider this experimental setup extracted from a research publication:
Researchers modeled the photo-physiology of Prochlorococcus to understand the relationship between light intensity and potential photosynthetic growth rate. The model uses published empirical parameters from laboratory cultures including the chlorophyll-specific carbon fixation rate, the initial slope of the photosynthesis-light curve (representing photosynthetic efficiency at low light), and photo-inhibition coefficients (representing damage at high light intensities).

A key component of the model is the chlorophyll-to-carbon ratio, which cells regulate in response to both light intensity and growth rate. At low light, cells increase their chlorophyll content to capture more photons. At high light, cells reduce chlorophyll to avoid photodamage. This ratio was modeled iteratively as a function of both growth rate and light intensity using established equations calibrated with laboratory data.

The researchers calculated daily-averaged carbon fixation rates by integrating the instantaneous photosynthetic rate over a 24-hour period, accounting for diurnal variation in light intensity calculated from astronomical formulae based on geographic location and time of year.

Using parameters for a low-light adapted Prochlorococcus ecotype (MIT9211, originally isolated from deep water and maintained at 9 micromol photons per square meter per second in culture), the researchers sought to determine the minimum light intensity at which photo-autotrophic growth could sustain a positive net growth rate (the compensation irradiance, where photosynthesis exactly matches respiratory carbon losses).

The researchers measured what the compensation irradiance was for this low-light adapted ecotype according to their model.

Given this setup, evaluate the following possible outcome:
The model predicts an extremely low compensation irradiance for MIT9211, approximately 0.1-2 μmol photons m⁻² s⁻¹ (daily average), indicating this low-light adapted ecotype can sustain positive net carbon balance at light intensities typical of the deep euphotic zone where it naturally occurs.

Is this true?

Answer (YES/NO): NO